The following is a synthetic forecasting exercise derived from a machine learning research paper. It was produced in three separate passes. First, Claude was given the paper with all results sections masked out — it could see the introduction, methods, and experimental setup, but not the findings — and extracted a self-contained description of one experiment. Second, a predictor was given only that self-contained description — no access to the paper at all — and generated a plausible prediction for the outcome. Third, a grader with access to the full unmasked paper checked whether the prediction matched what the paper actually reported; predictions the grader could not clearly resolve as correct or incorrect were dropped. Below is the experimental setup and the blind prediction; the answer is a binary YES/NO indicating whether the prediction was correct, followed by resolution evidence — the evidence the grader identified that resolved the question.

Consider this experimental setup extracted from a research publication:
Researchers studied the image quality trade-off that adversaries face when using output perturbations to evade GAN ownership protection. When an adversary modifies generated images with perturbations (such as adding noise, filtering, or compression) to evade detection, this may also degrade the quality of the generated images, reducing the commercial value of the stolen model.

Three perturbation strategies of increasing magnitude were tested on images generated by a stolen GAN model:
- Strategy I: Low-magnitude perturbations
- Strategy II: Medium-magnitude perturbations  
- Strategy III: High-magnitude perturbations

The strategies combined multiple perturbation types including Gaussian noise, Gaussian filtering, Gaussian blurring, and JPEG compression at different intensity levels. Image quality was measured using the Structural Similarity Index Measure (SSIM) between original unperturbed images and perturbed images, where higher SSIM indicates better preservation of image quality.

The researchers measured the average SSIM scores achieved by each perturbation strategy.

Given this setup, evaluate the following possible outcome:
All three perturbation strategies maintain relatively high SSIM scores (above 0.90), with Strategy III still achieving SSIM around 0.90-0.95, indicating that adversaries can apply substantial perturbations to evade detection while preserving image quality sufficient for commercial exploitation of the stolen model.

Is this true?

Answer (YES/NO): NO